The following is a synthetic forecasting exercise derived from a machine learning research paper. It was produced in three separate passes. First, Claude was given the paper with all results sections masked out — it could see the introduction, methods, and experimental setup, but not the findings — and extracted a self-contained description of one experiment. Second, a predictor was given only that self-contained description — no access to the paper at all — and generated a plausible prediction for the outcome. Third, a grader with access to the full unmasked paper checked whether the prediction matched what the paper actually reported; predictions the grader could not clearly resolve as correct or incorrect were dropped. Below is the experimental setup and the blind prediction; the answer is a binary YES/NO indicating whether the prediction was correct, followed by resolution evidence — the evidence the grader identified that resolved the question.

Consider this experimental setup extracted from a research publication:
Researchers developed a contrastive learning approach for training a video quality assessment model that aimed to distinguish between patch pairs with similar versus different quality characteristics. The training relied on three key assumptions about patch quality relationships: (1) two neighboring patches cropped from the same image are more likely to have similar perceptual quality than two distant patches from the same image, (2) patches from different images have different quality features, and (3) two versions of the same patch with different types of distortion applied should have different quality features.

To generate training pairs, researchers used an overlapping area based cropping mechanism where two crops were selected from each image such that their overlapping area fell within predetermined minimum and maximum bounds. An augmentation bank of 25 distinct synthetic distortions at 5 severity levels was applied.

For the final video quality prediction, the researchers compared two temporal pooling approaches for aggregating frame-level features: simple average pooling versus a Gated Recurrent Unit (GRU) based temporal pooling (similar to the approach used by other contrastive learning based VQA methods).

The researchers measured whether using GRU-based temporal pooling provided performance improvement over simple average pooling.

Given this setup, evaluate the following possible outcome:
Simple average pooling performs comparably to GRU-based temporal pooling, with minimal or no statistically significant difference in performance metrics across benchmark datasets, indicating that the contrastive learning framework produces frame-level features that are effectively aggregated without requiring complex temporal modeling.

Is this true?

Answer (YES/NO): NO